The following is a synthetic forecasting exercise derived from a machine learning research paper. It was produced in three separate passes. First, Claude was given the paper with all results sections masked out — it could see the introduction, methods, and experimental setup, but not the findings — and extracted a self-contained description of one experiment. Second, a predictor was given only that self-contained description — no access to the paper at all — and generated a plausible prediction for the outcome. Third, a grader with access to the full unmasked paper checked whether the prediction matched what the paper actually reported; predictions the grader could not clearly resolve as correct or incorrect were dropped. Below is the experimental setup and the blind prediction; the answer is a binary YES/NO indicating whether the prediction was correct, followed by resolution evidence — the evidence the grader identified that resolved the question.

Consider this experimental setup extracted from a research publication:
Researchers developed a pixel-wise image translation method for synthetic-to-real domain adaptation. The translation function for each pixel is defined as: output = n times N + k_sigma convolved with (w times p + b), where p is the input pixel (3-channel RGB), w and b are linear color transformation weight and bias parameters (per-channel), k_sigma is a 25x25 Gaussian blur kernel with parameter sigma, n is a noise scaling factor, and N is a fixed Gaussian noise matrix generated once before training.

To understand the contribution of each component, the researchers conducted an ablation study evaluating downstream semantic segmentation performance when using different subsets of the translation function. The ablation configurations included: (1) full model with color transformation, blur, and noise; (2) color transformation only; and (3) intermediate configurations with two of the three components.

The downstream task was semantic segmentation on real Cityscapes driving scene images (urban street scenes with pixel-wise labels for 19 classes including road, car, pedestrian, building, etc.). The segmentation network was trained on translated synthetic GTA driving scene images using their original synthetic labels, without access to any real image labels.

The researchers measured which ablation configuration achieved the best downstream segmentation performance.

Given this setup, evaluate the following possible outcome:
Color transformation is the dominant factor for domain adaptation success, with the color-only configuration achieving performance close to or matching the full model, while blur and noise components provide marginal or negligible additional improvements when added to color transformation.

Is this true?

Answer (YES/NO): NO